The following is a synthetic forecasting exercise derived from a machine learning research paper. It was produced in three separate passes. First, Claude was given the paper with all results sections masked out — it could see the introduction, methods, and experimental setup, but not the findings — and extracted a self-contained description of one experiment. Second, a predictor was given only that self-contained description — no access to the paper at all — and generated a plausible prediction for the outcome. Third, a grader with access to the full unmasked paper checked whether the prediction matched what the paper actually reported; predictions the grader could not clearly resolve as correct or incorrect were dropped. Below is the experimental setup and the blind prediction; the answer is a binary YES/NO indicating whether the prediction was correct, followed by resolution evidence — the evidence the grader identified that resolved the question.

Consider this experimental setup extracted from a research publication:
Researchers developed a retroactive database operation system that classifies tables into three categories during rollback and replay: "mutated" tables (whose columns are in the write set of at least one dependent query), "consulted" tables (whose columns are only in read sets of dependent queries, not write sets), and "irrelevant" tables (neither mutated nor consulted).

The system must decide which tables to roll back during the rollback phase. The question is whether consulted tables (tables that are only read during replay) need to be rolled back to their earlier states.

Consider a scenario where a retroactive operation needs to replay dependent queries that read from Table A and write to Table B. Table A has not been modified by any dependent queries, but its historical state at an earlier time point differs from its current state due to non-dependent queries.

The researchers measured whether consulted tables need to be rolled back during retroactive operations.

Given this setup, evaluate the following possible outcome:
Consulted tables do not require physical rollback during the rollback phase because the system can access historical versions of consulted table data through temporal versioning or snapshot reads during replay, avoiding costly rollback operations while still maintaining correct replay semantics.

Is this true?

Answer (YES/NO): NO